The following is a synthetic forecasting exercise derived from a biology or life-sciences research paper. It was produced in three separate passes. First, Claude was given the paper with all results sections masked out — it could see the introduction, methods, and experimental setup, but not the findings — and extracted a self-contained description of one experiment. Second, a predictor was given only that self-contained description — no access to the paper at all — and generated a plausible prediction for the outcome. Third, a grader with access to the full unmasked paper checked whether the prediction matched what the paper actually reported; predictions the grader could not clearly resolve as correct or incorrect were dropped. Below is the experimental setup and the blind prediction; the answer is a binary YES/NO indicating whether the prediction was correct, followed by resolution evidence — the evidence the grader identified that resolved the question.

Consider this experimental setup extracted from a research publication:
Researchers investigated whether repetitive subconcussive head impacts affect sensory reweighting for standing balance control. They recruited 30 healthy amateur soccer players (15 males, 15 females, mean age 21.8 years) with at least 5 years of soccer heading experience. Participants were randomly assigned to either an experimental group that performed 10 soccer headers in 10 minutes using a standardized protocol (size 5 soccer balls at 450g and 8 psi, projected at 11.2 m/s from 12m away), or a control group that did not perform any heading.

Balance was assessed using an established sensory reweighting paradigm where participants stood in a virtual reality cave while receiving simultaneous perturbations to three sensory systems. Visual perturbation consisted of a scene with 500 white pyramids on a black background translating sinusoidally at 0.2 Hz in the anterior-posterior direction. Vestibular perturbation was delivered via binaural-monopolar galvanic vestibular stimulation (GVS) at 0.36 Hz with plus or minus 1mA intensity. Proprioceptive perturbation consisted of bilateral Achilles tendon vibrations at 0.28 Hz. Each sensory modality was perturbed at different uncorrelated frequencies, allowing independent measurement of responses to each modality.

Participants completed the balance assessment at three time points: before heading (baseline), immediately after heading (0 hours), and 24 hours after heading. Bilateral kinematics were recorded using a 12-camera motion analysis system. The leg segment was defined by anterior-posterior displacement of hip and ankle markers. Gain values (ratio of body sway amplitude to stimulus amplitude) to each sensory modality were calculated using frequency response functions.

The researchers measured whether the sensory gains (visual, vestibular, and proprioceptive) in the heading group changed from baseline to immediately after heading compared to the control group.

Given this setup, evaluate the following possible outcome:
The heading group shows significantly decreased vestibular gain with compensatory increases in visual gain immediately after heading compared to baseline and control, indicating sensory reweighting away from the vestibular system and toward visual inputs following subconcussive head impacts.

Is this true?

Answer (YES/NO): NO